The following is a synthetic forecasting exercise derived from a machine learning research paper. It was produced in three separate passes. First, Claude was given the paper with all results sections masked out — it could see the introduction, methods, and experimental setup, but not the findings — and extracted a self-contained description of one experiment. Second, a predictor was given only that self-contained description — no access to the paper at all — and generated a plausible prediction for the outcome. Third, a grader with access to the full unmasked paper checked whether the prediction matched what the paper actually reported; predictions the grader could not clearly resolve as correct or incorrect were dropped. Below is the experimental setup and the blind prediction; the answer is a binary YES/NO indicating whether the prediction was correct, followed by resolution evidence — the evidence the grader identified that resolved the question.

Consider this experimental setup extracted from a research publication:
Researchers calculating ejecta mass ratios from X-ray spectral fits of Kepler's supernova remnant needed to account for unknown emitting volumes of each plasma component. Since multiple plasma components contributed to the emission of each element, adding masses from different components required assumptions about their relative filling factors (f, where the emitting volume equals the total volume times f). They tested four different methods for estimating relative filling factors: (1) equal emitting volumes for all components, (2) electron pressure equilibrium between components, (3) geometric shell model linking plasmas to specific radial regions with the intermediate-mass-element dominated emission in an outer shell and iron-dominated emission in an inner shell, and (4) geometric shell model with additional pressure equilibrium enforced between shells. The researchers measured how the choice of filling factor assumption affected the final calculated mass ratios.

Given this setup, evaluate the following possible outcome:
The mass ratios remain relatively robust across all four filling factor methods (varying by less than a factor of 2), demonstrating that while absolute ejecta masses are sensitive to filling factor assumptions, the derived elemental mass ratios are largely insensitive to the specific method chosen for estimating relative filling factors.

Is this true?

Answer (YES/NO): NO